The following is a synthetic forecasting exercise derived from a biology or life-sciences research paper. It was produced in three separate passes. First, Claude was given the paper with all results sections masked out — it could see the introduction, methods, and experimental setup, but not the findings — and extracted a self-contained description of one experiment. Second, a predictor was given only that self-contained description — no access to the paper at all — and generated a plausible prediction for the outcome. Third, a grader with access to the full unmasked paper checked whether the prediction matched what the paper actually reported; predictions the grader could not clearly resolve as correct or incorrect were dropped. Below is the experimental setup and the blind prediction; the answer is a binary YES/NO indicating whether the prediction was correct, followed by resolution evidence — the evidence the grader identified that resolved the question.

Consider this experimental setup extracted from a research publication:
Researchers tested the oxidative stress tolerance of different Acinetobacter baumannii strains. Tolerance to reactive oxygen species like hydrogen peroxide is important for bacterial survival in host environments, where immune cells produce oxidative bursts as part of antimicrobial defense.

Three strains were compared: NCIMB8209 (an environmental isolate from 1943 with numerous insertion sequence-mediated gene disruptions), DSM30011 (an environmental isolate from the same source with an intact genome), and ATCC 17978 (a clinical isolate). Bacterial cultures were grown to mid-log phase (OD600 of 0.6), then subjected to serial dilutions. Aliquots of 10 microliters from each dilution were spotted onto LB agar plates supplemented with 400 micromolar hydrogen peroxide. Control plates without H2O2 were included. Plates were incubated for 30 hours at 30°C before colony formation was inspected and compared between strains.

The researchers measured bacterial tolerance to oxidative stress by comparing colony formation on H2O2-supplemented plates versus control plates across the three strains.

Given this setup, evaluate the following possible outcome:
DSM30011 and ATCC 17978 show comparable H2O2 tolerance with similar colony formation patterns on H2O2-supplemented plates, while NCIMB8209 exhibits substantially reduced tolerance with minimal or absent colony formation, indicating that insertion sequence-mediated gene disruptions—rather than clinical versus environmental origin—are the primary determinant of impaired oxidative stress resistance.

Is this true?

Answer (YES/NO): NO